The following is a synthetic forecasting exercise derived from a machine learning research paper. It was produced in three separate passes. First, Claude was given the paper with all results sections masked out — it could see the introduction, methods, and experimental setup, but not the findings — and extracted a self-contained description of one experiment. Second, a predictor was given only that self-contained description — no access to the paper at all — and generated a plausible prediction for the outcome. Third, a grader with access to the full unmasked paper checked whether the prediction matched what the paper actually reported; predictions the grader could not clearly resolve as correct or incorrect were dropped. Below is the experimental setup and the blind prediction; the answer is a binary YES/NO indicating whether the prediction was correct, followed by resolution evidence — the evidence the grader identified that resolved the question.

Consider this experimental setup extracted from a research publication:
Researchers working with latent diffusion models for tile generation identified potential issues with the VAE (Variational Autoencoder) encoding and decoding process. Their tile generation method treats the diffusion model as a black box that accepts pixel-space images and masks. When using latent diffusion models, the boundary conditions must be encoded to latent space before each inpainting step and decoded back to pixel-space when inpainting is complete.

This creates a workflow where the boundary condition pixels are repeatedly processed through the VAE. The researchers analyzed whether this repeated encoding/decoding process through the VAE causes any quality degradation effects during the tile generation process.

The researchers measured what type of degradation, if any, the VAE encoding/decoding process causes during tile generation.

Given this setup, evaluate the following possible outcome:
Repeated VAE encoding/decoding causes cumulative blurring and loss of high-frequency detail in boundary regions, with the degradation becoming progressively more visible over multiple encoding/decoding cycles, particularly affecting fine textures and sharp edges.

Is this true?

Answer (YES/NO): NO